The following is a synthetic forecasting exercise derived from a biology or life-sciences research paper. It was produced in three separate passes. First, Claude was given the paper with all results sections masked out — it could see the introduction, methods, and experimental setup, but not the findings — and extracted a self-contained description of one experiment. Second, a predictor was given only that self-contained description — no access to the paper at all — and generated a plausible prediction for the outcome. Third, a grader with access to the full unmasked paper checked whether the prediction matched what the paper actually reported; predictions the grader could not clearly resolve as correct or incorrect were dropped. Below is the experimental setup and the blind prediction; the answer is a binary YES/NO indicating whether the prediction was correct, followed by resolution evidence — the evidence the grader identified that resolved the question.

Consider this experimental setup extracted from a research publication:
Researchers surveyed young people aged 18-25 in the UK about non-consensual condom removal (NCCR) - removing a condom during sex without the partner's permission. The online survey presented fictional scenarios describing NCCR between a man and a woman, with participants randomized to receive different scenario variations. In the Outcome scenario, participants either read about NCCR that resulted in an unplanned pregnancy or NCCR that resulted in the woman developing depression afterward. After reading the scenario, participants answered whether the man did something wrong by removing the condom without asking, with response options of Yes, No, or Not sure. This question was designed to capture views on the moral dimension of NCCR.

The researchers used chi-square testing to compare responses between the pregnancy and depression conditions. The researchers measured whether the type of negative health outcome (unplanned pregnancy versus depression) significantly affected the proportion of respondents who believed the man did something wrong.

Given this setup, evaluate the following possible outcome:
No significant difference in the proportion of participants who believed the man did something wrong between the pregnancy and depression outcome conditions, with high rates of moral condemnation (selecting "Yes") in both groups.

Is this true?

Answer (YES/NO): YES